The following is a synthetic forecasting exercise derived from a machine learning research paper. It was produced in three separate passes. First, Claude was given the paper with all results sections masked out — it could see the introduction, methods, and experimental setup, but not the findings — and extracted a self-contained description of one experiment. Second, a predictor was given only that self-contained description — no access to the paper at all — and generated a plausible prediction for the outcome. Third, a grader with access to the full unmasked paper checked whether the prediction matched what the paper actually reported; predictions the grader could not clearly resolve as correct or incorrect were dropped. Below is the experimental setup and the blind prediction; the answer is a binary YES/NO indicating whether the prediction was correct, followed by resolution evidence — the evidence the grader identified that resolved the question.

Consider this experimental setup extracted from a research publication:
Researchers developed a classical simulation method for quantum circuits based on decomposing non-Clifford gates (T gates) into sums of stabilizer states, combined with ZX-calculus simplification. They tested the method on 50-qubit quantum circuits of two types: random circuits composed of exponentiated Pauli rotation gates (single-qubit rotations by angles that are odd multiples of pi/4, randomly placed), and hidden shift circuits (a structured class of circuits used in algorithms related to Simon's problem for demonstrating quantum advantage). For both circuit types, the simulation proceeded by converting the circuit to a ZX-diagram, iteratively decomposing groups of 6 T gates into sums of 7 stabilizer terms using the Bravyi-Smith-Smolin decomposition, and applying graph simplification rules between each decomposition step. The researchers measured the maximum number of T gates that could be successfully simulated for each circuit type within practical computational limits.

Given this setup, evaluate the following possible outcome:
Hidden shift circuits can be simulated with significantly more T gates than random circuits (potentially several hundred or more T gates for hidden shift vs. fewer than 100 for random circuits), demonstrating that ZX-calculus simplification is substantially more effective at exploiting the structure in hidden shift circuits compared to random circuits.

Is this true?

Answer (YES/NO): YES